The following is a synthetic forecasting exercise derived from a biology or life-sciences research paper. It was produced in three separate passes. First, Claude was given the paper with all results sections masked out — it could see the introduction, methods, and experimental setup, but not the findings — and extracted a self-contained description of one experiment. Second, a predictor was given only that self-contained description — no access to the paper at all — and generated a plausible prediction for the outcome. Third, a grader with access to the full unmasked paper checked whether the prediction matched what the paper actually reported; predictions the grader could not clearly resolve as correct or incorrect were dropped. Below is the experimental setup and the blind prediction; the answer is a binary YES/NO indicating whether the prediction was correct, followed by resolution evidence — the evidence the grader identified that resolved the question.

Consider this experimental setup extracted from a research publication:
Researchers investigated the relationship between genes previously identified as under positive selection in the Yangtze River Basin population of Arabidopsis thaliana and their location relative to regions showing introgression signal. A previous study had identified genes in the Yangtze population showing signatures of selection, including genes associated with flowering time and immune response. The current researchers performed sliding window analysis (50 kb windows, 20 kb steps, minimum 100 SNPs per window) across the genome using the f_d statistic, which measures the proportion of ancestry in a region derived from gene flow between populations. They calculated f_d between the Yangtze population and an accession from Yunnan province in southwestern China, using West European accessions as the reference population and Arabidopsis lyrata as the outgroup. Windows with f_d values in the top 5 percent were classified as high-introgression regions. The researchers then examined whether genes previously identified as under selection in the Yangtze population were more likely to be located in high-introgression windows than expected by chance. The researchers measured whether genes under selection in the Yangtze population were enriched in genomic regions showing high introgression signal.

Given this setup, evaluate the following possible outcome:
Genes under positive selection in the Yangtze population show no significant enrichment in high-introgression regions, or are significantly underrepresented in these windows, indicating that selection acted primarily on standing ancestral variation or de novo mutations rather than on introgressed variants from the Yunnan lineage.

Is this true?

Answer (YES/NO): NO